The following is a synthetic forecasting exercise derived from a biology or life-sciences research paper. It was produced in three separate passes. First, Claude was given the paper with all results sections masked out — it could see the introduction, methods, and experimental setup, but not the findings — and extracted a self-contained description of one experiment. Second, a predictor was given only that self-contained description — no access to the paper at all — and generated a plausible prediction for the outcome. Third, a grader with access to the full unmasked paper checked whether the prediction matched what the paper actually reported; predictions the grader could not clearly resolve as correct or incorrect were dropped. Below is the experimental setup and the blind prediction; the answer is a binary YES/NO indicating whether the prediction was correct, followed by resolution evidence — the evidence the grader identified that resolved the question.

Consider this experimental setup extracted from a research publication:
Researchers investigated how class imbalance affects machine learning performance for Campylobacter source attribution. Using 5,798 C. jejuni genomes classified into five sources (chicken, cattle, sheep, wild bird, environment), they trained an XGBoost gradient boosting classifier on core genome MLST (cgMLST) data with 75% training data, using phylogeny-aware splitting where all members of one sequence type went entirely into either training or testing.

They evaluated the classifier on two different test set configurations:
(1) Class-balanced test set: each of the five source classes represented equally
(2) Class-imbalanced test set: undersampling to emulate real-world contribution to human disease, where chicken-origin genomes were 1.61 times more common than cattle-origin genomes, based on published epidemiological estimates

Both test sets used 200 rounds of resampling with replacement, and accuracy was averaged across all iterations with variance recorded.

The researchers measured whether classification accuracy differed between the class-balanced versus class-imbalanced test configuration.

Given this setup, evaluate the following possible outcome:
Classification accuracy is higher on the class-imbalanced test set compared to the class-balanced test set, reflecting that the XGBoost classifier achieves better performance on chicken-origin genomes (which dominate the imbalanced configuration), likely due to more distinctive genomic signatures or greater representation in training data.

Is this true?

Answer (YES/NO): YES